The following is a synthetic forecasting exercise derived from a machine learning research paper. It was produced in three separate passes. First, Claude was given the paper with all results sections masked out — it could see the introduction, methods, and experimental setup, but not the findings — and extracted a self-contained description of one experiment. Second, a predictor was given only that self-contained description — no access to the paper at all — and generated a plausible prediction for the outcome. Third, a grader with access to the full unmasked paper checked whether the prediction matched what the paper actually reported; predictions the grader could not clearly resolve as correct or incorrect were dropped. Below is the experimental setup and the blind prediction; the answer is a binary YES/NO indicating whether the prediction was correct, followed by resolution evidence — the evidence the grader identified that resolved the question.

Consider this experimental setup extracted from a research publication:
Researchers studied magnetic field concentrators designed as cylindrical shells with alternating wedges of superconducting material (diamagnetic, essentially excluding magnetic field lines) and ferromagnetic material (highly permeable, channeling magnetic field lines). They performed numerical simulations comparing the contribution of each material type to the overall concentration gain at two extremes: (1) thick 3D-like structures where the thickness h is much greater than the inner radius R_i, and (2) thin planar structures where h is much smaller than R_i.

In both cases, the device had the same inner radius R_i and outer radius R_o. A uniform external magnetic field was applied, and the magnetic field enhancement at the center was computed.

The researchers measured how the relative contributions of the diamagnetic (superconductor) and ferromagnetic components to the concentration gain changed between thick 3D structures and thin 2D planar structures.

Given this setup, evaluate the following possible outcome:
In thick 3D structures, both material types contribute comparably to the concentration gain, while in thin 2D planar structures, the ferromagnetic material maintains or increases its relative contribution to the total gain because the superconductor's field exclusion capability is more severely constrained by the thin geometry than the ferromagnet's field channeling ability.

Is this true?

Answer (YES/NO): YES